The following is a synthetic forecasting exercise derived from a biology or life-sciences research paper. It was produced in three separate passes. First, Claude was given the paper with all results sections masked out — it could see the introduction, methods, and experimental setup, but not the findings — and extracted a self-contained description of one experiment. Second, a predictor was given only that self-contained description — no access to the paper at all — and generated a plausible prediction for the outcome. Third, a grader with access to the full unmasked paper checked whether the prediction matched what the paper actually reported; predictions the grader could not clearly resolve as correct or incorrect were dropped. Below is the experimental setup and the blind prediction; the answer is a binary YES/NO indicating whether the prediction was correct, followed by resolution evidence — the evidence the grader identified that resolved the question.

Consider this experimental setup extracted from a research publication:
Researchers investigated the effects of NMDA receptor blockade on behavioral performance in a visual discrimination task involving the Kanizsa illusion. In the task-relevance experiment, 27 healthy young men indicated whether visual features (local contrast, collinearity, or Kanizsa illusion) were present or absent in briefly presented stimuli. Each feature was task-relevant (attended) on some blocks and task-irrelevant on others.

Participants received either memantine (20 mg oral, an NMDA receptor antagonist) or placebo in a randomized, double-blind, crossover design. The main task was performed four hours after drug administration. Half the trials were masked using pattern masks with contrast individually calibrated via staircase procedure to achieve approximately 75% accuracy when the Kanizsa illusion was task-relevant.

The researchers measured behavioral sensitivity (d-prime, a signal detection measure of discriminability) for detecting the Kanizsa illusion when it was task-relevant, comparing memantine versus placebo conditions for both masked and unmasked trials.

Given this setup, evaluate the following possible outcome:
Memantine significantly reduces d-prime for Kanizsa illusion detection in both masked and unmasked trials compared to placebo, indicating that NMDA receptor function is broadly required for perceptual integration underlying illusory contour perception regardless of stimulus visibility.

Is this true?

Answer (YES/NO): NO